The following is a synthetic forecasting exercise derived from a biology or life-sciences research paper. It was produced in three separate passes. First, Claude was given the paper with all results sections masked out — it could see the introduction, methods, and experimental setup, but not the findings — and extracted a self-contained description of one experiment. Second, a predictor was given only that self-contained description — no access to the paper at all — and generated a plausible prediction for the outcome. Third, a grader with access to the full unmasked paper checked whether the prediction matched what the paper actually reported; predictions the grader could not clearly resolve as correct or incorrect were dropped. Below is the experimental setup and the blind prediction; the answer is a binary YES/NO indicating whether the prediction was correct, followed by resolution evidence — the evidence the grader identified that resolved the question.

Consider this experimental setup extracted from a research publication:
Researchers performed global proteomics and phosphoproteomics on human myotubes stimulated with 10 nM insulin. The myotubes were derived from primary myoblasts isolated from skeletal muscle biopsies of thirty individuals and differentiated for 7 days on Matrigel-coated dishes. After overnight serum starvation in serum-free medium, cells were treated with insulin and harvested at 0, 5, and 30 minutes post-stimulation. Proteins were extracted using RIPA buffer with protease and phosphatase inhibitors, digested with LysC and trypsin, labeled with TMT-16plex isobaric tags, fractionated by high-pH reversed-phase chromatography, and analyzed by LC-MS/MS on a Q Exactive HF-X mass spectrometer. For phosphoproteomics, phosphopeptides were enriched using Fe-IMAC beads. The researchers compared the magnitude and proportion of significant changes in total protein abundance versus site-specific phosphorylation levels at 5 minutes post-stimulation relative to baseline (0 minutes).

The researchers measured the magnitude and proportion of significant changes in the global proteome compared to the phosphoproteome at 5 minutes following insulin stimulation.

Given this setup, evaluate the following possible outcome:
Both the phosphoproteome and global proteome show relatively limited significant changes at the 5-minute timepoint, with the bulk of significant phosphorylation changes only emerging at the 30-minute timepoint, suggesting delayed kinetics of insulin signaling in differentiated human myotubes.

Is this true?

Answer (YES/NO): NO